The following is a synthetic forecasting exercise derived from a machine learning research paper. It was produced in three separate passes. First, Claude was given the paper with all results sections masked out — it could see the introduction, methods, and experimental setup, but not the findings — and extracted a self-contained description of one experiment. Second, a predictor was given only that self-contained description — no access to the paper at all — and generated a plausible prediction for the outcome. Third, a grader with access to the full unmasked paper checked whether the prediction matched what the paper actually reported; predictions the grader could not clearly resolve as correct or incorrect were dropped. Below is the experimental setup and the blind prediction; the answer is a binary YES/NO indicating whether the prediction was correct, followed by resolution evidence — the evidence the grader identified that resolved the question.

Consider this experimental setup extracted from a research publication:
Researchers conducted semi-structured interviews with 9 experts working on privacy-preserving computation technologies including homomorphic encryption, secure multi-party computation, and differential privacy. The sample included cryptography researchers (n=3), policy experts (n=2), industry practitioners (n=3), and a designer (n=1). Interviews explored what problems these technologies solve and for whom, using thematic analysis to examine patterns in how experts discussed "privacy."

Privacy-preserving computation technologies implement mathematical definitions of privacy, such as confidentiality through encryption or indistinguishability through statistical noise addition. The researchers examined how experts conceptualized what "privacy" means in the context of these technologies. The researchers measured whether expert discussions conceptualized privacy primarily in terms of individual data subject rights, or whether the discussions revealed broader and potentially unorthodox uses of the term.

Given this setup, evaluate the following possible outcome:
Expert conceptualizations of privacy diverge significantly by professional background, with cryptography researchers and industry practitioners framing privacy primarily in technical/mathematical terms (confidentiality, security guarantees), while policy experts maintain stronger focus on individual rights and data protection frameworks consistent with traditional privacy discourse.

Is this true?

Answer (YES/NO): NO